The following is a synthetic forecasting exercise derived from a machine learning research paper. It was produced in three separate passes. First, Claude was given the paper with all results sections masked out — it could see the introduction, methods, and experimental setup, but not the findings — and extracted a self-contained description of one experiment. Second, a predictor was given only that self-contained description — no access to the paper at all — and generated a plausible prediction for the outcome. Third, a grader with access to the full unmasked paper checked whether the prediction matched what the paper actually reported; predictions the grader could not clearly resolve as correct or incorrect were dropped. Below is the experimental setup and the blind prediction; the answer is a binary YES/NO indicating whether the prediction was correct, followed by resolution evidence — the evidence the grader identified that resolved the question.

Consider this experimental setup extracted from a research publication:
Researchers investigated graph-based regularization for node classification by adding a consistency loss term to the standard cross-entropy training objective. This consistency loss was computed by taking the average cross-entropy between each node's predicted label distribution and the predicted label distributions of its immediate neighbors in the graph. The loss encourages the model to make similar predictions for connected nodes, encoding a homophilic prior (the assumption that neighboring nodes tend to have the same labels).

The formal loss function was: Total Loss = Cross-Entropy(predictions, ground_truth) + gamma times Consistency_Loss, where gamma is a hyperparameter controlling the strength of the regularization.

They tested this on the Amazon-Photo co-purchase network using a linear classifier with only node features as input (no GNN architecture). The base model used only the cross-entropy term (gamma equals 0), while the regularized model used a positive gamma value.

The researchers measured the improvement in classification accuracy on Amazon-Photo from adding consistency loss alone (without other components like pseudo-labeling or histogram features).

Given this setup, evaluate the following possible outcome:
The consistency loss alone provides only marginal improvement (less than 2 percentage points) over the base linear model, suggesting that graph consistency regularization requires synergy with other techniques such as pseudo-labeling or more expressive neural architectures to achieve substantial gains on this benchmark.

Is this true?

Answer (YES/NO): NO